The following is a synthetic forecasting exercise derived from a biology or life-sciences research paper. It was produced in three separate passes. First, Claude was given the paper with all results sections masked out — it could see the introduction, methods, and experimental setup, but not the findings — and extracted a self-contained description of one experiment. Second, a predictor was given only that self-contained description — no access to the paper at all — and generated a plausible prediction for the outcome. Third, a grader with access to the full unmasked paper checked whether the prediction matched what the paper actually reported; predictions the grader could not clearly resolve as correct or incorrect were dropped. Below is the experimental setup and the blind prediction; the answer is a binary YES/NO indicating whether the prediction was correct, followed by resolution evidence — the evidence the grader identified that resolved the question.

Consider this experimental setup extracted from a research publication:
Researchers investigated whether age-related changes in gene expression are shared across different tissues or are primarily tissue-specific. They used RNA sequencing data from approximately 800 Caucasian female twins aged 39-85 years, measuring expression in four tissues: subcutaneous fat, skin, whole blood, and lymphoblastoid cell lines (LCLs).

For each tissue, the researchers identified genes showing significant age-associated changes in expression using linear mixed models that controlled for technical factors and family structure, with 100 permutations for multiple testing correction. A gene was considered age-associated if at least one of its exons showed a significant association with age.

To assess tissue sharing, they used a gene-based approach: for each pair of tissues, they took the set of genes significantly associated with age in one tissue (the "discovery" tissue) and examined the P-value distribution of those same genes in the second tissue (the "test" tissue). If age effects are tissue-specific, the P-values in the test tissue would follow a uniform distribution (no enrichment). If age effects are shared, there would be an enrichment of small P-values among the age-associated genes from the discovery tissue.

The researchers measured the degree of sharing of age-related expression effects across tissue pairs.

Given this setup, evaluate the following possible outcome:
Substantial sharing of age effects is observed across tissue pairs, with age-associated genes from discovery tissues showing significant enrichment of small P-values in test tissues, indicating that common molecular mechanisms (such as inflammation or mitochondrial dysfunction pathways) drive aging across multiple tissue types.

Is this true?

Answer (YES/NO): YES